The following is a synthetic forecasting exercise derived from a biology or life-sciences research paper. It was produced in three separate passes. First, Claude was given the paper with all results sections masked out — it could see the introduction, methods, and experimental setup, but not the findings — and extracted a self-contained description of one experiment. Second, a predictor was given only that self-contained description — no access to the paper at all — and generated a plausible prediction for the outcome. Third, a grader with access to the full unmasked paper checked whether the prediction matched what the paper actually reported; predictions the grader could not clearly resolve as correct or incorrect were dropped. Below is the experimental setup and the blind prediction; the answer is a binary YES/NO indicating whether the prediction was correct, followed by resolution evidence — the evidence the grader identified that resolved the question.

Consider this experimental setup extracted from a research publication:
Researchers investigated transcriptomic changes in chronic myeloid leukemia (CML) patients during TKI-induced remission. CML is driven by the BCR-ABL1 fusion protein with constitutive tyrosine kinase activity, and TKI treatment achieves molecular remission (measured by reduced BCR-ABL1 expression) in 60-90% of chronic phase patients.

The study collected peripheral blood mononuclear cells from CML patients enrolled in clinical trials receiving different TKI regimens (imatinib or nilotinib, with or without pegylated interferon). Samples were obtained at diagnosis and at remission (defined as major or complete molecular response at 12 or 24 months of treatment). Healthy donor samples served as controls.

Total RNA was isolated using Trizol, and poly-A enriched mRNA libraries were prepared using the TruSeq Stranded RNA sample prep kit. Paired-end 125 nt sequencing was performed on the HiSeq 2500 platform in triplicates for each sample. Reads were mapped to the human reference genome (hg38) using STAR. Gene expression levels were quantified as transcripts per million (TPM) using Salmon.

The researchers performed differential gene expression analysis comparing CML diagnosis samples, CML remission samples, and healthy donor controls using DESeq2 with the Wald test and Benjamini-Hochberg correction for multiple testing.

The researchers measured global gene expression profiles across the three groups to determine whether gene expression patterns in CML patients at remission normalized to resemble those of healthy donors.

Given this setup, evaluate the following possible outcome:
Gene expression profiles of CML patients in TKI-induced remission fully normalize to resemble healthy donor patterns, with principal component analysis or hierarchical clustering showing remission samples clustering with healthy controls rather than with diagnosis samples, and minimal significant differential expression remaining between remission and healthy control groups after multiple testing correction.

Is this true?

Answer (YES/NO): YES